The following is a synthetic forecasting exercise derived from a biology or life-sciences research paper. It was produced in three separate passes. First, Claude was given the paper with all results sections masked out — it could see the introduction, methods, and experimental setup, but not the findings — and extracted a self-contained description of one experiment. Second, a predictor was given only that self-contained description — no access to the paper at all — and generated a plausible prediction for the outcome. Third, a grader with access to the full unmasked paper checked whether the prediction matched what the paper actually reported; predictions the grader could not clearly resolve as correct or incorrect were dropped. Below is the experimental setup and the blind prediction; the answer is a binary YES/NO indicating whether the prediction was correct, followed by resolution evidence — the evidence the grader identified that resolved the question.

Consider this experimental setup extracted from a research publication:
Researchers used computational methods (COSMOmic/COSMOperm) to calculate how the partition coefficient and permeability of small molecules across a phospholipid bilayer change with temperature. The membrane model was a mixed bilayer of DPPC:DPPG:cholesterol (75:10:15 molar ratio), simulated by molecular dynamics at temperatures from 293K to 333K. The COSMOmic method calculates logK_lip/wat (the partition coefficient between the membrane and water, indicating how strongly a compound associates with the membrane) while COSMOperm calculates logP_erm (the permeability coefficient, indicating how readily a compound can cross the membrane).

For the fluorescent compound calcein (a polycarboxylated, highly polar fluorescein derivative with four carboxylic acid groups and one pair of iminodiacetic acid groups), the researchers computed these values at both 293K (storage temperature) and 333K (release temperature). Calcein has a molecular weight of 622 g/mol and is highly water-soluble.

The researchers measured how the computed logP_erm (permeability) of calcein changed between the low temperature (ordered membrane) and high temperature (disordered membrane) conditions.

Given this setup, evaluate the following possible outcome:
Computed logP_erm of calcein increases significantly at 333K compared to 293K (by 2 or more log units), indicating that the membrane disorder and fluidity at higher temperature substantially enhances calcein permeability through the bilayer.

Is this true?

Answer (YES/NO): YES